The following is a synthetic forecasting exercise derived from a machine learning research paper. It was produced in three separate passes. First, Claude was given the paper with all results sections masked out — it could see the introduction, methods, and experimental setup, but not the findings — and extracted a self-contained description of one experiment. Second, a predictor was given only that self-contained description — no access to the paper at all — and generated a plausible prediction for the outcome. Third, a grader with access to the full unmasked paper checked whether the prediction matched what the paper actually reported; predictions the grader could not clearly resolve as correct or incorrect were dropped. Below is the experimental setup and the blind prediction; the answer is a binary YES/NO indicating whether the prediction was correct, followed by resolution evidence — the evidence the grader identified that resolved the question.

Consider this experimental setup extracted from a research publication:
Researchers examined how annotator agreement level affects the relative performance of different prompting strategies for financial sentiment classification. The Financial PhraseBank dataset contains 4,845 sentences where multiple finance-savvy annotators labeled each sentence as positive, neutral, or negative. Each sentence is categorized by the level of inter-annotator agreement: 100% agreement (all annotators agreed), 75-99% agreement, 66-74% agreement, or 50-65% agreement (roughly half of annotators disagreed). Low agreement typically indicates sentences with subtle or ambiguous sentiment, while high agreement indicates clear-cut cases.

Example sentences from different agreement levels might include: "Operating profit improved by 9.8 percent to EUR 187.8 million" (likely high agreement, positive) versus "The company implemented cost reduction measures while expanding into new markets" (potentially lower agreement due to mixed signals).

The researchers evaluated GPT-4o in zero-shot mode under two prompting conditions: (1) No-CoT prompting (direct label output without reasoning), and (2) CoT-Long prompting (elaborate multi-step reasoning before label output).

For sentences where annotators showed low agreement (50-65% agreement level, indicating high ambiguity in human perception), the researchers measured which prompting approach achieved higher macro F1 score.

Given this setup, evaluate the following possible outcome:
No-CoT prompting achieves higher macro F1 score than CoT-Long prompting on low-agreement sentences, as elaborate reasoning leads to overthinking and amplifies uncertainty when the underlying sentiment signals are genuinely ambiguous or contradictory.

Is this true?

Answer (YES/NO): YES